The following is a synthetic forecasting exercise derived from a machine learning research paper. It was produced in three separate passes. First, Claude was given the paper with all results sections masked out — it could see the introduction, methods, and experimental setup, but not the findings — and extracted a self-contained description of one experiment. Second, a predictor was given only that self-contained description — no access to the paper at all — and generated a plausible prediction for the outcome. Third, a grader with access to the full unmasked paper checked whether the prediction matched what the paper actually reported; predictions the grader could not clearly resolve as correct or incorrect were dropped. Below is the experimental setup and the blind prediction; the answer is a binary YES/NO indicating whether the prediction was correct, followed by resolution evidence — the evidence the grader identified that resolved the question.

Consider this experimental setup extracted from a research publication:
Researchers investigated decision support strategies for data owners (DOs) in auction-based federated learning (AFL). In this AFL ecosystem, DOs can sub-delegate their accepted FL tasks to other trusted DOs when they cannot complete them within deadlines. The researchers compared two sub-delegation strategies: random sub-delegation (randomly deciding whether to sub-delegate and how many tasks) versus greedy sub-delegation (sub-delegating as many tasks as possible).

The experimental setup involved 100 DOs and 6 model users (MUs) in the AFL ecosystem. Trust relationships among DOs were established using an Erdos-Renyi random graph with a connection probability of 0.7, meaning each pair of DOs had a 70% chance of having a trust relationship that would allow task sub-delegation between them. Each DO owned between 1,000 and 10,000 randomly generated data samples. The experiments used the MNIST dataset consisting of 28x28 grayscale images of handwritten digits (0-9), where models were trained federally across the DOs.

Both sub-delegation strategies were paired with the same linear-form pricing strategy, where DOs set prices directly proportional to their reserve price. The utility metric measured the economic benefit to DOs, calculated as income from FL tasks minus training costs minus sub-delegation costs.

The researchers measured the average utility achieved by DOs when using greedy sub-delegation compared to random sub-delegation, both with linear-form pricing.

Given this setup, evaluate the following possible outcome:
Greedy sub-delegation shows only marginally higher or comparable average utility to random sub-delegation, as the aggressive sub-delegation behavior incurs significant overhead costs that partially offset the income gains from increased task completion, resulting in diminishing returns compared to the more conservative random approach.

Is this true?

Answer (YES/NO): NO